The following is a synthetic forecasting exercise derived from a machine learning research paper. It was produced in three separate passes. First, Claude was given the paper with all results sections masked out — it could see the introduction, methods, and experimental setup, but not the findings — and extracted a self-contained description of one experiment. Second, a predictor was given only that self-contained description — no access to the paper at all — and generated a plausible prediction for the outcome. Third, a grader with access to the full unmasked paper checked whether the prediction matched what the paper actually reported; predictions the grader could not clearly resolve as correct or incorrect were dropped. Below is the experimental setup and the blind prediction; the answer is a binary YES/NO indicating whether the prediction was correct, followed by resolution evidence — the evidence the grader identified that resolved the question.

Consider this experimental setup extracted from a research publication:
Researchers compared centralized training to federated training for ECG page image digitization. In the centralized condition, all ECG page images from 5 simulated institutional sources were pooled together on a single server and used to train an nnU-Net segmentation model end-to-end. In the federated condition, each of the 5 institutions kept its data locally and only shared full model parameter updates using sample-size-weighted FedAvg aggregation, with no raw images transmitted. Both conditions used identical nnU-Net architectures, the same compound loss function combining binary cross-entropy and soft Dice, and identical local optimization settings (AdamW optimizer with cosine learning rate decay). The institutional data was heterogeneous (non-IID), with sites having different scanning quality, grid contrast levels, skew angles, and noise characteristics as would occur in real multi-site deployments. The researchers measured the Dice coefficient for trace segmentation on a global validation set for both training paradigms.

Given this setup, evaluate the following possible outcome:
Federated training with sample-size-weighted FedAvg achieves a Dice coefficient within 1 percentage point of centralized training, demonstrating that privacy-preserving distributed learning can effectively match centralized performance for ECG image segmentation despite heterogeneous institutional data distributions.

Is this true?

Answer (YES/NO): NO